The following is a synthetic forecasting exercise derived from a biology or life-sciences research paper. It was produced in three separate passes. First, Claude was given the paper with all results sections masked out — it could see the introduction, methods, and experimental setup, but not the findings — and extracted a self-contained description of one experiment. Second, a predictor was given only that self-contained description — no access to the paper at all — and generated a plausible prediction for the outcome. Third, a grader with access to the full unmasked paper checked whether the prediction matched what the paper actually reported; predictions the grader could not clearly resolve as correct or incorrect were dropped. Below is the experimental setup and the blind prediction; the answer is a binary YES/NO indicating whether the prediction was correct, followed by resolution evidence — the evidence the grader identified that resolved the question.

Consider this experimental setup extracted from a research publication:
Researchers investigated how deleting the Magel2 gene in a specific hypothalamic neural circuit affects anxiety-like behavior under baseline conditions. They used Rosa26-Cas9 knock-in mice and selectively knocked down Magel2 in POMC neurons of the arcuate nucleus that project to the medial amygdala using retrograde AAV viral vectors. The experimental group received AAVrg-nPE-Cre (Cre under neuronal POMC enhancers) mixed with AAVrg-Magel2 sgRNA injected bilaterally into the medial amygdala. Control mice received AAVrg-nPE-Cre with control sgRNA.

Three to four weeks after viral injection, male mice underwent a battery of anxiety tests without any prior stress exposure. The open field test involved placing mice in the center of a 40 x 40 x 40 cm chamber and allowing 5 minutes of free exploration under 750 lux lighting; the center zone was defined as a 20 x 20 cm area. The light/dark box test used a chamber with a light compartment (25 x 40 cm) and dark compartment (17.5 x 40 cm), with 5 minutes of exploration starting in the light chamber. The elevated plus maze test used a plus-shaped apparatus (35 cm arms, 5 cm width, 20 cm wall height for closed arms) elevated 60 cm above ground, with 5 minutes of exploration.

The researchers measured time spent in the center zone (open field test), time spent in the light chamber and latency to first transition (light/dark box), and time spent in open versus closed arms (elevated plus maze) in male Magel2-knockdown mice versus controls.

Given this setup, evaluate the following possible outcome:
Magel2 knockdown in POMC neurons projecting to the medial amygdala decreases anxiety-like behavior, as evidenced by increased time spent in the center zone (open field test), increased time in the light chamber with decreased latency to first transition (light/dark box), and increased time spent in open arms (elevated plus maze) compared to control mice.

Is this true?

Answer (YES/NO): NO